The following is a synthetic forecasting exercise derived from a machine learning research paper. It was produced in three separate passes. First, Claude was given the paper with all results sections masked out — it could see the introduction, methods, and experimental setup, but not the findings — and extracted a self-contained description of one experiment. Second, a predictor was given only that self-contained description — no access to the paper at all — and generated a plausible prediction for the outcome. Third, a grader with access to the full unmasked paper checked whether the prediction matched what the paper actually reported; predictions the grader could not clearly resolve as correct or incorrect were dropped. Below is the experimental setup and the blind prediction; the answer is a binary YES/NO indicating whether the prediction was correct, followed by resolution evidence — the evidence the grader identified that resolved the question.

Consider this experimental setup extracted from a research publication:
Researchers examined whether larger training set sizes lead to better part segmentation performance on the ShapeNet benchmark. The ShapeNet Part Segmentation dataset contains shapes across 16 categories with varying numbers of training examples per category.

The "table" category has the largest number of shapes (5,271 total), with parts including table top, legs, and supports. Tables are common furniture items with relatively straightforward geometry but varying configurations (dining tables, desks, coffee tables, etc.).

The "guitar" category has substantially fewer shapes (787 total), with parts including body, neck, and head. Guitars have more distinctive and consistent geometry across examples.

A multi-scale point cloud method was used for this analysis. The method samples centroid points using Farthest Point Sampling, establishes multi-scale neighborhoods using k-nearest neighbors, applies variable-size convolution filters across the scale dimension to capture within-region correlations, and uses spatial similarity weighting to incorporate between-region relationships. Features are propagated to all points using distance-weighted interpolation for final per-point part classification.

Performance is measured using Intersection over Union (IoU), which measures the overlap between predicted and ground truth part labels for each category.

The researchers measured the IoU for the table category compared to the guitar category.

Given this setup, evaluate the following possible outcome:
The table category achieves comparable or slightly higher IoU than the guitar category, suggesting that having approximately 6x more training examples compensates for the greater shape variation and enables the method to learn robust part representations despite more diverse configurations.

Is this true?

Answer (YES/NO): NO